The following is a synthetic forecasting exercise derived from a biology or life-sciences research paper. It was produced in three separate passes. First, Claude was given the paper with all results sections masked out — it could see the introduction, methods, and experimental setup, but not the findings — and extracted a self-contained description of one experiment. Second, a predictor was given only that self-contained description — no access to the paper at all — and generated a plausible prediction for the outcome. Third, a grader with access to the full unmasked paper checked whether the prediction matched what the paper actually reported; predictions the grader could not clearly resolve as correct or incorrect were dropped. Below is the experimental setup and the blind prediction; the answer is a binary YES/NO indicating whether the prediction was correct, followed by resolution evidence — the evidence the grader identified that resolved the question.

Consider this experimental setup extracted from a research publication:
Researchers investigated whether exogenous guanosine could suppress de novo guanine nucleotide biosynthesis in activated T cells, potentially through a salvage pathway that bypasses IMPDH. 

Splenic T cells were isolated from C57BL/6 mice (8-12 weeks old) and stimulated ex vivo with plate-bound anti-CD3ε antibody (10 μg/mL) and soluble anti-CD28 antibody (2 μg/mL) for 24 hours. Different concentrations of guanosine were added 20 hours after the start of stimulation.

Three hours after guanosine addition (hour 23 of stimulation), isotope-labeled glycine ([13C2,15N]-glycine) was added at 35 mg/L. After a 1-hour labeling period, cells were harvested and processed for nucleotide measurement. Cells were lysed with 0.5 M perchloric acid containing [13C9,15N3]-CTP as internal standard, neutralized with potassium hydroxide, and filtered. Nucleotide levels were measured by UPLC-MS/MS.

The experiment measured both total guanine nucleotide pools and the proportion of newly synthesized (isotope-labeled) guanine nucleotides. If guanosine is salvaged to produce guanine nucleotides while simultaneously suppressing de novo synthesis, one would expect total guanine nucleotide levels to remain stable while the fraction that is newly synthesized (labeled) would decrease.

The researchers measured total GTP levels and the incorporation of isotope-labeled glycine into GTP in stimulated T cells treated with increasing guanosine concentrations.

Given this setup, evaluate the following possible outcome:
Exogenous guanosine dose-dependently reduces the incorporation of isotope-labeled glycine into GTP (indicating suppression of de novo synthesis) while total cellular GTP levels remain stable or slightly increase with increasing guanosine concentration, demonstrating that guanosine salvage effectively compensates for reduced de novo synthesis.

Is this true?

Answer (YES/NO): NO